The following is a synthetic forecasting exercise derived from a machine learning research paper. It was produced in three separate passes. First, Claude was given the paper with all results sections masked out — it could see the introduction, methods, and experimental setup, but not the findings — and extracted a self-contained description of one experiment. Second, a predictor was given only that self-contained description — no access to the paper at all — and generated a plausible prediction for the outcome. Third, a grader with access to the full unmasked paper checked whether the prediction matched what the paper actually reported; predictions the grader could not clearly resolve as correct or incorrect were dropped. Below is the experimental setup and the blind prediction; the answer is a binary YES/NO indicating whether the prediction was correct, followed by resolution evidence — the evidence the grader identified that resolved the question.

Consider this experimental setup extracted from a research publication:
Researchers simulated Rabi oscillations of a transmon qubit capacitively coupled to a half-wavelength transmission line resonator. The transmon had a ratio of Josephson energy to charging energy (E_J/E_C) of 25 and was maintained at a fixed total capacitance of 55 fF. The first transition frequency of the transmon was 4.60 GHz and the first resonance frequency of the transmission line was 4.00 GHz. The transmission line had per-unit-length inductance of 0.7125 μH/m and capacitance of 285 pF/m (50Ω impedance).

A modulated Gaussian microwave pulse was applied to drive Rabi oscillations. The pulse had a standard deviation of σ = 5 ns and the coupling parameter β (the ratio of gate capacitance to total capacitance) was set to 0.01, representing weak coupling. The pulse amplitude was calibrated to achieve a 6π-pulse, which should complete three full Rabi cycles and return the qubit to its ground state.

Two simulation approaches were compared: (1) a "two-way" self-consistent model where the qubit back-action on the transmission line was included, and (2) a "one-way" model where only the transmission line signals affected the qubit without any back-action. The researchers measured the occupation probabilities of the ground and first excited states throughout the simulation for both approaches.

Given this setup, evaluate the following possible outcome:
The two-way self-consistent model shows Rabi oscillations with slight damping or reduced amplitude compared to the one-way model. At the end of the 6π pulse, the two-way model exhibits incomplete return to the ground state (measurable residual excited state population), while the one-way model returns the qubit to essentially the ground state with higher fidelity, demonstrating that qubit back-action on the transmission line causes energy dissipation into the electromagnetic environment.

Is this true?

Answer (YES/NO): NO